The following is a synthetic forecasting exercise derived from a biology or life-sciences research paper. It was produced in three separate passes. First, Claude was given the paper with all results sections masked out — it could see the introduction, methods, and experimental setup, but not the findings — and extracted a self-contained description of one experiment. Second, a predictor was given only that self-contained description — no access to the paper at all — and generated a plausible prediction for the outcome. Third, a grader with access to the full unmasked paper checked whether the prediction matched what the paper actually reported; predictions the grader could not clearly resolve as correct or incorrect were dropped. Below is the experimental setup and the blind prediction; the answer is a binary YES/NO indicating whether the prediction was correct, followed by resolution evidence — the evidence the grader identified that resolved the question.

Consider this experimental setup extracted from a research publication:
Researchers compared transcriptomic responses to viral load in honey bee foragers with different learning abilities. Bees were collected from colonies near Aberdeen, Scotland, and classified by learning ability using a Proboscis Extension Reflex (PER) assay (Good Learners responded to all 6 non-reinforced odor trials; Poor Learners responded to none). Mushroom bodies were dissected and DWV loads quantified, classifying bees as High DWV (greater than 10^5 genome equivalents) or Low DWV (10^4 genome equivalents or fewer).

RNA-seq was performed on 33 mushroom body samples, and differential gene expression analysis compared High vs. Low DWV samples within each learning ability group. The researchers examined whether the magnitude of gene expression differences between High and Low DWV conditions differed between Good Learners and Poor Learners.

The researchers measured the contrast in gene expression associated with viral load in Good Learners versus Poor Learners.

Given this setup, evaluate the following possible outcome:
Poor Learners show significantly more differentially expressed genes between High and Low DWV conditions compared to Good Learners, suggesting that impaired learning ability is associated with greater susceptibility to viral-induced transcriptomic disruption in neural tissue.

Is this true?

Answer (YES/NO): YES